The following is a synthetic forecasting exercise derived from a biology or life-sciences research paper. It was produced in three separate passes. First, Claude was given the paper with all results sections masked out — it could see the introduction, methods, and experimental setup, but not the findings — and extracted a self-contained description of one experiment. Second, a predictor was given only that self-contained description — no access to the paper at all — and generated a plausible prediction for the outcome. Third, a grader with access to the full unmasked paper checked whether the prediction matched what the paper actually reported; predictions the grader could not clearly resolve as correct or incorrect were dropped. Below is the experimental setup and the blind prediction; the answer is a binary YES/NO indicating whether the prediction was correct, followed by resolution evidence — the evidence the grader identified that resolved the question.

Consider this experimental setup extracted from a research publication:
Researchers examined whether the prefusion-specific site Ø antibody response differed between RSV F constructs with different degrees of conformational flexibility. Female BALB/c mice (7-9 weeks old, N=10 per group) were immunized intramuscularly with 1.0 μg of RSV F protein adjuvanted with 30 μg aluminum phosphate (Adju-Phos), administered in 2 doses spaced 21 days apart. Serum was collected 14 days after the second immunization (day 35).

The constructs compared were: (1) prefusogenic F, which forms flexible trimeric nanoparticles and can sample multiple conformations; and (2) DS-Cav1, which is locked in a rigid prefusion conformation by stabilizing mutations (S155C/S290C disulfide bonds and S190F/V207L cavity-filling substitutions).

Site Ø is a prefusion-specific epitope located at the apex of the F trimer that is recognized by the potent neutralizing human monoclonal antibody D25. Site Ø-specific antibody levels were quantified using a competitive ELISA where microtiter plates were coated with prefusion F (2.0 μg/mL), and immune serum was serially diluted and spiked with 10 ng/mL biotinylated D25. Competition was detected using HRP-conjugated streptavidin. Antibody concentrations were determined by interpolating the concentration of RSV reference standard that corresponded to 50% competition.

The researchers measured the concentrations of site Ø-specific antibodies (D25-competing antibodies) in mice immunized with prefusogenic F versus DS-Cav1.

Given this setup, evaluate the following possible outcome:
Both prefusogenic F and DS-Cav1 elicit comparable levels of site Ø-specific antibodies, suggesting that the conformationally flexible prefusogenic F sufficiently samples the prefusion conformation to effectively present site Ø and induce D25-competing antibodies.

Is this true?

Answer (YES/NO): YES